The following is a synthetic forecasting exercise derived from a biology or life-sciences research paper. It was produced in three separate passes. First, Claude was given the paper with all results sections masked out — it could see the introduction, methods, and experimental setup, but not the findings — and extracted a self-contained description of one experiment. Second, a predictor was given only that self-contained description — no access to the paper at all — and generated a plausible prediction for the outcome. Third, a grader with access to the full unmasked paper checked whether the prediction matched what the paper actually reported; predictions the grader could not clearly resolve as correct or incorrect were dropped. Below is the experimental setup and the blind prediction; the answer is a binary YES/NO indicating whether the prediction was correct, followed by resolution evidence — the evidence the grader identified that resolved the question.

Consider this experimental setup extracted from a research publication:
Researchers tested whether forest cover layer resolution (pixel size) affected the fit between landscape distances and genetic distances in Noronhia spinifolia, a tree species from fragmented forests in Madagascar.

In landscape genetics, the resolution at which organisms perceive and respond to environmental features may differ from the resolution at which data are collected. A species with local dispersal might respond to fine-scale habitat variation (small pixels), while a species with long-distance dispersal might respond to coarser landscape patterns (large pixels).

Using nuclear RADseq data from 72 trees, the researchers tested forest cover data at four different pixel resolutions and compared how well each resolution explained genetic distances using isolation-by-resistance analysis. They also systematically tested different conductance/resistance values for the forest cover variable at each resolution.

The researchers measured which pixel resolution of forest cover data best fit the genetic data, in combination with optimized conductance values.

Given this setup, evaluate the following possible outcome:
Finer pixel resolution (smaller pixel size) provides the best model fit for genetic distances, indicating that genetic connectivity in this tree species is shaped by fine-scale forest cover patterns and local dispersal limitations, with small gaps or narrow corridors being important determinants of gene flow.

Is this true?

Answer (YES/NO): YES